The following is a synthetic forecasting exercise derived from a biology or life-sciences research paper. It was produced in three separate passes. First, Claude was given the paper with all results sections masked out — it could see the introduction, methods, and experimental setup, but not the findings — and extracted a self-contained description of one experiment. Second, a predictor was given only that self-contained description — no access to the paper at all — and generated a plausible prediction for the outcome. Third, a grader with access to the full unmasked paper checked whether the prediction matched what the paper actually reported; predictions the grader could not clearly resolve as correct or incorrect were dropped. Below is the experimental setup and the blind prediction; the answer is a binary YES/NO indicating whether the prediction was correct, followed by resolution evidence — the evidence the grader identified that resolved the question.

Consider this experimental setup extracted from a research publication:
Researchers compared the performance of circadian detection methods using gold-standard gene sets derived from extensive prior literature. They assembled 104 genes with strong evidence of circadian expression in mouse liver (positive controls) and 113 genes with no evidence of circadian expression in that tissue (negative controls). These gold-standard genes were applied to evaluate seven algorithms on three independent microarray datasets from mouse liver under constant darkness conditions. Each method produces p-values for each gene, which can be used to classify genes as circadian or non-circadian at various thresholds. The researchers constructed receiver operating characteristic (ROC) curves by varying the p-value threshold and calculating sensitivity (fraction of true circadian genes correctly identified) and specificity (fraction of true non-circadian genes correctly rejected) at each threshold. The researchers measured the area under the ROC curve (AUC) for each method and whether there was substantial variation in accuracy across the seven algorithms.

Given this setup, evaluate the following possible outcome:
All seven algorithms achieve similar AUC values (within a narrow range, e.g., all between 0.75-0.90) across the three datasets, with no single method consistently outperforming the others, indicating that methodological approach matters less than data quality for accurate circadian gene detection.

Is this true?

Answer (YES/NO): NO